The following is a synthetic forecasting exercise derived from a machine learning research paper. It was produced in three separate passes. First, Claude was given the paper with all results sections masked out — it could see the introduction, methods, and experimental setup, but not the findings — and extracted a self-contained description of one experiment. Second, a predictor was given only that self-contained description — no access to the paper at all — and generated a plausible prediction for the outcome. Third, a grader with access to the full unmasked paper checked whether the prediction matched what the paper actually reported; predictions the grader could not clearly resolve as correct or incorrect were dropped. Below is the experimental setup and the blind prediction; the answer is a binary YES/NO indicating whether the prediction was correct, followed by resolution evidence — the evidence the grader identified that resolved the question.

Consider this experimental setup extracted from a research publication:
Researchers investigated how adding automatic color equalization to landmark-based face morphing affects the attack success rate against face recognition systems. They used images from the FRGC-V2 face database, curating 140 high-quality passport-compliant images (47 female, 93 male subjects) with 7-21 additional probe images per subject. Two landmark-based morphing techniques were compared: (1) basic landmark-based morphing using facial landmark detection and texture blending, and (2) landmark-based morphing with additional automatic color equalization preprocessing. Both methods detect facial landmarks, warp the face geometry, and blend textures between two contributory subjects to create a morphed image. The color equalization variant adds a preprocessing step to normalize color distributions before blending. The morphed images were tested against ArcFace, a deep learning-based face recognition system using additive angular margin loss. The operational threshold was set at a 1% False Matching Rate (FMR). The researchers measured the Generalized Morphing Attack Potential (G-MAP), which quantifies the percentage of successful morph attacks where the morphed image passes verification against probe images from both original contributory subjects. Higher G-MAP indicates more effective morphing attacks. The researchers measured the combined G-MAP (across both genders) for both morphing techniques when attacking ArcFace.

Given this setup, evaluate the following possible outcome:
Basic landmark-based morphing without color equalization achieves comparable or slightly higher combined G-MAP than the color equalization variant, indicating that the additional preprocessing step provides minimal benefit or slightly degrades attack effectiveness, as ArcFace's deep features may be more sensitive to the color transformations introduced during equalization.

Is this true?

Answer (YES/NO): NO